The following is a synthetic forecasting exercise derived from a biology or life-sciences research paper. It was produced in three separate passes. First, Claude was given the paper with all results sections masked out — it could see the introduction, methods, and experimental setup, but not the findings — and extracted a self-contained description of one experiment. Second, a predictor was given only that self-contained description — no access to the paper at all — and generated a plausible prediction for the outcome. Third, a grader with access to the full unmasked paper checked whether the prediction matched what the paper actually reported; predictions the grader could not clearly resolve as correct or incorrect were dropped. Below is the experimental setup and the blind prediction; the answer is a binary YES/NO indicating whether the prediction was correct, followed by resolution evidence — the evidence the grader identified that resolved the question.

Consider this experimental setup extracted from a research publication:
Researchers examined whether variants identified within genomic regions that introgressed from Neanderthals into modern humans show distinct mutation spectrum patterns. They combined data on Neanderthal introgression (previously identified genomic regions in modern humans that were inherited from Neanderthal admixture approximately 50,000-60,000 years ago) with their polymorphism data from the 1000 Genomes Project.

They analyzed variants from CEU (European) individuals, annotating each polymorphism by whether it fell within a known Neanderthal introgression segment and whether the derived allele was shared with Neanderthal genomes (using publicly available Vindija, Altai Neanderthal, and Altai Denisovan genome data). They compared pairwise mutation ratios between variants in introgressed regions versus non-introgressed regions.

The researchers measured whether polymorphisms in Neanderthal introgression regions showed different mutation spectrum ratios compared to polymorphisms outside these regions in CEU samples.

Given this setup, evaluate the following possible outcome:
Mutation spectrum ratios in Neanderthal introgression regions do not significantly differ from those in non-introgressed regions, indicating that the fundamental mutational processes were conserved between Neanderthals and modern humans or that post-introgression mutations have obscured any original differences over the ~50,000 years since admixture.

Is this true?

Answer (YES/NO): NO